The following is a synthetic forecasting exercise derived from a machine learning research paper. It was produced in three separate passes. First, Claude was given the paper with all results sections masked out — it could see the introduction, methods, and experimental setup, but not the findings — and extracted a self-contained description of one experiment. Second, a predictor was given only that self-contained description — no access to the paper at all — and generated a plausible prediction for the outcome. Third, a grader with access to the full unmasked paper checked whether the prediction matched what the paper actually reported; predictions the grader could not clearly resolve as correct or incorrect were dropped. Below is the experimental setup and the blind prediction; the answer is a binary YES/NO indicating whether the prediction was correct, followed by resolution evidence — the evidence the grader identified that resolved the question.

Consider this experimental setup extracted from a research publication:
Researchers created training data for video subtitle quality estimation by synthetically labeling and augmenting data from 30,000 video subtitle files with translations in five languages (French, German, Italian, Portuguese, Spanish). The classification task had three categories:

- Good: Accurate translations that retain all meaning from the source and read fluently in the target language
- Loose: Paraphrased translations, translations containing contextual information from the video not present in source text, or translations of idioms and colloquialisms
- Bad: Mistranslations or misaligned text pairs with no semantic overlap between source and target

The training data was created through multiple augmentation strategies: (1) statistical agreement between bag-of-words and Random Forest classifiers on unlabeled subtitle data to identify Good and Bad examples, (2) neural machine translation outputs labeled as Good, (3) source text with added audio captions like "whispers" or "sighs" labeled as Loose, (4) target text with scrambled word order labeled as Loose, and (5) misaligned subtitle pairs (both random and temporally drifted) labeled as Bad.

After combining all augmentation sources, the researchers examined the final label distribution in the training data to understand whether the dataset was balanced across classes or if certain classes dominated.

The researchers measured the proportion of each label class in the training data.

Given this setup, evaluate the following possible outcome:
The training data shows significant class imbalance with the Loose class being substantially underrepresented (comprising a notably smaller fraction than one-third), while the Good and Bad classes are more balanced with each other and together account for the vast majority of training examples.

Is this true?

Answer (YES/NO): NO